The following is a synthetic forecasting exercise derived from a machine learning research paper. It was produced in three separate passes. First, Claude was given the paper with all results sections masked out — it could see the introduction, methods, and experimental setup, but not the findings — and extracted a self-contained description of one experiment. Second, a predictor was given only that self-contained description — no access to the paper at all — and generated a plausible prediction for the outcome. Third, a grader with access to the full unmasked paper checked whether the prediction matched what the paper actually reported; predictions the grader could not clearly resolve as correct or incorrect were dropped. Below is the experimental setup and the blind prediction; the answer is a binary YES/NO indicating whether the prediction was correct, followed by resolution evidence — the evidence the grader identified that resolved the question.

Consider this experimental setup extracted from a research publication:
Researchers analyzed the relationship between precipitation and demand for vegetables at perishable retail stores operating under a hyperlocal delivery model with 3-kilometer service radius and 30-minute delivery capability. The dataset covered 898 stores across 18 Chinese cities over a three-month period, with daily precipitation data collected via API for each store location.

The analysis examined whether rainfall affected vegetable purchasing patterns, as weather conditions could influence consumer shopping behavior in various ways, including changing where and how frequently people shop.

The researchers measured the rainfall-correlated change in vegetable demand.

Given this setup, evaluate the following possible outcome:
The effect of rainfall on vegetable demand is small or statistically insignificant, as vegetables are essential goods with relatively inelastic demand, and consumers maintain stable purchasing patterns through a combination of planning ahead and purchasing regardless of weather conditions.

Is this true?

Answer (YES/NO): NO